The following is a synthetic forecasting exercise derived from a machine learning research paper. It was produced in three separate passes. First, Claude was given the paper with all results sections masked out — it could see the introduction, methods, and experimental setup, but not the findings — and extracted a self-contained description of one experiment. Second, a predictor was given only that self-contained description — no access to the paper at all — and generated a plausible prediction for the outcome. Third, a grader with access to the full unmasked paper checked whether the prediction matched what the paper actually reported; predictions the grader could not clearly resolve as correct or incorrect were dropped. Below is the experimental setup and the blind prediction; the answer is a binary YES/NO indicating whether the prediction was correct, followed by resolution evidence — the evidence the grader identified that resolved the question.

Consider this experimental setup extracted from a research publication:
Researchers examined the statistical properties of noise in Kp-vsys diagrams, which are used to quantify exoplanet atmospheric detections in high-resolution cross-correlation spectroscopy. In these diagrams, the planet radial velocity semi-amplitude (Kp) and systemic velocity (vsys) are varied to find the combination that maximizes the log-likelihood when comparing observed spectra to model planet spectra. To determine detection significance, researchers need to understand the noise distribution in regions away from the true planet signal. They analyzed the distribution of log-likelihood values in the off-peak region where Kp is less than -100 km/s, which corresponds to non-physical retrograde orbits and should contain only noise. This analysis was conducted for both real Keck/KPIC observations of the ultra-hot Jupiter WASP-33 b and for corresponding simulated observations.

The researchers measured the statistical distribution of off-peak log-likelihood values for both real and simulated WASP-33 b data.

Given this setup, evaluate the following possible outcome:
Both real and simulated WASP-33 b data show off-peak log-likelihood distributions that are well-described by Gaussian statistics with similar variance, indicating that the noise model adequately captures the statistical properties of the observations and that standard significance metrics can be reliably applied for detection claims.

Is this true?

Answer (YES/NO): YES